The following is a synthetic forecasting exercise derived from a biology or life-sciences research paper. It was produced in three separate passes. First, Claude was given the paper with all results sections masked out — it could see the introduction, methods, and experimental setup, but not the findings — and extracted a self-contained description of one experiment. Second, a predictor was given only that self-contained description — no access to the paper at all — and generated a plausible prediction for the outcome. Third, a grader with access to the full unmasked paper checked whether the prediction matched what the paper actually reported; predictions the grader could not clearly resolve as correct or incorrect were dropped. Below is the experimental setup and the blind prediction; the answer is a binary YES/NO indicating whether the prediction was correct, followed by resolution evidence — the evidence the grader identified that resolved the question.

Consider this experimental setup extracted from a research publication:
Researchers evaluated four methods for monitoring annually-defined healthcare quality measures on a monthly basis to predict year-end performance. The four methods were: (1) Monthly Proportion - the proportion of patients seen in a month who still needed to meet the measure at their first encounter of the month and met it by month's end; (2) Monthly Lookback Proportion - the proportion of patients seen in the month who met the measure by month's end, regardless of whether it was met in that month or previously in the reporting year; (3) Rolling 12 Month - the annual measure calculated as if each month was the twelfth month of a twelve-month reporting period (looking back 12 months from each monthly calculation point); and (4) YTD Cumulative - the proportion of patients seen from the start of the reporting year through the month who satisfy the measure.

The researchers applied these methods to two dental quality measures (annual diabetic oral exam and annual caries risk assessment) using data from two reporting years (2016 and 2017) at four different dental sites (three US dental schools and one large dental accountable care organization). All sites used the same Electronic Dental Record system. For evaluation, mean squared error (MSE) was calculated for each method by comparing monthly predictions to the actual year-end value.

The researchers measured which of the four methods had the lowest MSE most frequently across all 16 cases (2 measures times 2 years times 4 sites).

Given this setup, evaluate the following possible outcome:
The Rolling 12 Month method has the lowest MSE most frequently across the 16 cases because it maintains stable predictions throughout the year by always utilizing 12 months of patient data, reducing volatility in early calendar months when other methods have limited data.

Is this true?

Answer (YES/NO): YES